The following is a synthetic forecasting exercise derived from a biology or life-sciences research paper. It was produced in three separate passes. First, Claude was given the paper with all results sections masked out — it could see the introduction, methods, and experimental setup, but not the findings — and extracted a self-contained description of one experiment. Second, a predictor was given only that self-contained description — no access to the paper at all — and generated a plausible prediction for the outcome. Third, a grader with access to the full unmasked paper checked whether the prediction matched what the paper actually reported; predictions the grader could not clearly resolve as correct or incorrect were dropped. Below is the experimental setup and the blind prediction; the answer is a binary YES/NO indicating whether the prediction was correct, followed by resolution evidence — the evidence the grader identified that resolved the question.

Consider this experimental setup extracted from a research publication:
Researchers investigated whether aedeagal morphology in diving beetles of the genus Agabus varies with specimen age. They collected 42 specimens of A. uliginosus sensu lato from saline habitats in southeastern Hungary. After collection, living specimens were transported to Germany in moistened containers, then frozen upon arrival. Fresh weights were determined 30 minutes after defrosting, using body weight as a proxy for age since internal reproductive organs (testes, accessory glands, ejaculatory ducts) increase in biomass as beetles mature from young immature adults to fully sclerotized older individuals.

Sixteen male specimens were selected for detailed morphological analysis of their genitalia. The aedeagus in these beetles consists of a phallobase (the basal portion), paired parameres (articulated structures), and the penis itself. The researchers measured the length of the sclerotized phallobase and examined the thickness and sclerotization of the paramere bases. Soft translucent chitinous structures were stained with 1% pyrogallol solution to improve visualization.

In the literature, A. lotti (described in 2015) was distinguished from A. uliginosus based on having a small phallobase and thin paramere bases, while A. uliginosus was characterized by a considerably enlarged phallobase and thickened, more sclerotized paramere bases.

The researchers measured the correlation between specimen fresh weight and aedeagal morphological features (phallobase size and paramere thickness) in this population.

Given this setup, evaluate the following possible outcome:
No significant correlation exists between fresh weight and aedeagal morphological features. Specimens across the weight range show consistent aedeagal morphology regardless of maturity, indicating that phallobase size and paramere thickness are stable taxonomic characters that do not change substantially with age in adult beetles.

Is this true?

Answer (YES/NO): NO